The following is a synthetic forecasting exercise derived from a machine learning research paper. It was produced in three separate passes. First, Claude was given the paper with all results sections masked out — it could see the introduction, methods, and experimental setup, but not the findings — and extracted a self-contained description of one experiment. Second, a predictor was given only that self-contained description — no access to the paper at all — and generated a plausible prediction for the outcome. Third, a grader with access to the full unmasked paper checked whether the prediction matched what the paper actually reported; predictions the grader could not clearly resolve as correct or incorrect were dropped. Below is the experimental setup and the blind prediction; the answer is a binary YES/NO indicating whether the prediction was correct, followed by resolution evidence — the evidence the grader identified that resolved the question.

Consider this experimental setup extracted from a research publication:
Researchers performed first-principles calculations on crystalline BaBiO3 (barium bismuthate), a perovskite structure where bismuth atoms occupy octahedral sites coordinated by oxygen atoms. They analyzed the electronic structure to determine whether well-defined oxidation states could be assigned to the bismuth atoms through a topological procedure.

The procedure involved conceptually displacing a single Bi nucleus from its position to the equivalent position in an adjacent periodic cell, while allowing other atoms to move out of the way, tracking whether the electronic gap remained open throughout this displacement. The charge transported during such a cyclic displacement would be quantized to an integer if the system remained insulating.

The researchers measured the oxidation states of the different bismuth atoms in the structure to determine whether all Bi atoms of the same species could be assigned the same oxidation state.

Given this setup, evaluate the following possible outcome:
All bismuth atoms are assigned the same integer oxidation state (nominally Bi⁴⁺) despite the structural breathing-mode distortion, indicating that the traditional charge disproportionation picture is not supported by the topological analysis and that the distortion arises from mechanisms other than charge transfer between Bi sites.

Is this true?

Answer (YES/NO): NO